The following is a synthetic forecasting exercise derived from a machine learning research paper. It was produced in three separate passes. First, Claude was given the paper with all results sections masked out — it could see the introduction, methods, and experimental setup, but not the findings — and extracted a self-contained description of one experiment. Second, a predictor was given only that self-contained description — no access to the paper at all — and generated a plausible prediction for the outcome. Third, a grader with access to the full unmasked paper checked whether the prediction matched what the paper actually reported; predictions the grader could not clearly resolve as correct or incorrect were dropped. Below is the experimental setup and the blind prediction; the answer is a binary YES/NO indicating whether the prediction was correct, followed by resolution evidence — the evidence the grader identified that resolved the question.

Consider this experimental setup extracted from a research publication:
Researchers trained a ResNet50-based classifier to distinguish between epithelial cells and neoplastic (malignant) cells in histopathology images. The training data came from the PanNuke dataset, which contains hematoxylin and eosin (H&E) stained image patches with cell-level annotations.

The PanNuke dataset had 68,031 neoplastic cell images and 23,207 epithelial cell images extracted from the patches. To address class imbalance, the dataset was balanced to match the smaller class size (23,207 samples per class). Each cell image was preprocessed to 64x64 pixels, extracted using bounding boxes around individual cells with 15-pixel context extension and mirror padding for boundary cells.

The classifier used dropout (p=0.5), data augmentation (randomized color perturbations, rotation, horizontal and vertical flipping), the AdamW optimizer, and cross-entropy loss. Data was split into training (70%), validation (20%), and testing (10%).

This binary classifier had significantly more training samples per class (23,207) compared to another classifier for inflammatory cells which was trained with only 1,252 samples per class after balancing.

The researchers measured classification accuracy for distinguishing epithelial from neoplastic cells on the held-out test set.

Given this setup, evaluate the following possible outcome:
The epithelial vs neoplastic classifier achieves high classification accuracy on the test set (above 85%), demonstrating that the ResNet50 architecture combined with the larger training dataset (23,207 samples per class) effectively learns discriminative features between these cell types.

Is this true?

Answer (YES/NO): YES